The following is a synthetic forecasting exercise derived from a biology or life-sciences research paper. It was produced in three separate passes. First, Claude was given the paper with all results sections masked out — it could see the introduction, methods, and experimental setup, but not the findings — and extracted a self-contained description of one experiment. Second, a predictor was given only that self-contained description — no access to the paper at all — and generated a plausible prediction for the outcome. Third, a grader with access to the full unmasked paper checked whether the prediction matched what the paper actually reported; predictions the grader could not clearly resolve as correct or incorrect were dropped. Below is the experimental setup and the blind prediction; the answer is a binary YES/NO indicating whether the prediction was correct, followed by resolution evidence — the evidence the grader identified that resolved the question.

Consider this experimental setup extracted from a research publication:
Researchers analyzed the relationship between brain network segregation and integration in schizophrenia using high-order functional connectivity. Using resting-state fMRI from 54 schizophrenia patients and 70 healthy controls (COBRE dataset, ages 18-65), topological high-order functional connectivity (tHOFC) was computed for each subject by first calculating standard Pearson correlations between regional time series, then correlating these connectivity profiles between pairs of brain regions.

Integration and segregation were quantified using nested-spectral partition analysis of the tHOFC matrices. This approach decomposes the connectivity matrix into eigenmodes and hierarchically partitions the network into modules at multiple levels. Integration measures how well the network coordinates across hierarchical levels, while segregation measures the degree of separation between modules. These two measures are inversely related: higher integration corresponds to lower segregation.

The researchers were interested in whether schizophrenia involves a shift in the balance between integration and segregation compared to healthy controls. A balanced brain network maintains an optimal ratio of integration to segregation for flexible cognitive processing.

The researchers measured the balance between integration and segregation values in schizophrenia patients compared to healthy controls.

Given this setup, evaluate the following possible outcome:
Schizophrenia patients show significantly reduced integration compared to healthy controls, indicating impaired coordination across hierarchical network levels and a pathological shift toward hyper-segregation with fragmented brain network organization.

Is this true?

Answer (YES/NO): YES